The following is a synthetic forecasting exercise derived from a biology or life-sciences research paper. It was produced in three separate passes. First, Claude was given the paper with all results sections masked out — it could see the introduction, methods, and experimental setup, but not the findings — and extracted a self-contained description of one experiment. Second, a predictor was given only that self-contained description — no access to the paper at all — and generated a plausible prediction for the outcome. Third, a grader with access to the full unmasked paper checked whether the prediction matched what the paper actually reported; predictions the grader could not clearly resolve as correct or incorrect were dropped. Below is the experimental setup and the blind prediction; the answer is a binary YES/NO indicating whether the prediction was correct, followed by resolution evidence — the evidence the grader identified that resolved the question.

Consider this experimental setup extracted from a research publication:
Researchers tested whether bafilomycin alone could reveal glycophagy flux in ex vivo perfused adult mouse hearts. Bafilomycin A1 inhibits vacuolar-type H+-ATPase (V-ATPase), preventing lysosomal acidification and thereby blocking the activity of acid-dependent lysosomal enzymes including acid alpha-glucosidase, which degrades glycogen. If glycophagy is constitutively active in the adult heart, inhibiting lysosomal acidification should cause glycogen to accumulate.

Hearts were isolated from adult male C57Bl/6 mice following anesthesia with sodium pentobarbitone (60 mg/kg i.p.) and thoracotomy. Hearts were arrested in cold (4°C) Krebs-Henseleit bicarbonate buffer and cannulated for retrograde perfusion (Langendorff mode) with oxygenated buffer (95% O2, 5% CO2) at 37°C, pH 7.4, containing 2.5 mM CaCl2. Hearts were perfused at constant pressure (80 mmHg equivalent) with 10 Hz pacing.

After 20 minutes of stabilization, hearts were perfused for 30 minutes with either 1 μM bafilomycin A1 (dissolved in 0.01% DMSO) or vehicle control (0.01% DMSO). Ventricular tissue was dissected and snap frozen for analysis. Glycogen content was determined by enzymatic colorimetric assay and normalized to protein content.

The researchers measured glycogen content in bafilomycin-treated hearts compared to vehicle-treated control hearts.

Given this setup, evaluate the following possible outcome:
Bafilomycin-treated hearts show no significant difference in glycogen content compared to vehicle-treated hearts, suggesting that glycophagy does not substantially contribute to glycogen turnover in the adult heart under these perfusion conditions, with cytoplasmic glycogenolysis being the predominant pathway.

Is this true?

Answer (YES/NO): NO